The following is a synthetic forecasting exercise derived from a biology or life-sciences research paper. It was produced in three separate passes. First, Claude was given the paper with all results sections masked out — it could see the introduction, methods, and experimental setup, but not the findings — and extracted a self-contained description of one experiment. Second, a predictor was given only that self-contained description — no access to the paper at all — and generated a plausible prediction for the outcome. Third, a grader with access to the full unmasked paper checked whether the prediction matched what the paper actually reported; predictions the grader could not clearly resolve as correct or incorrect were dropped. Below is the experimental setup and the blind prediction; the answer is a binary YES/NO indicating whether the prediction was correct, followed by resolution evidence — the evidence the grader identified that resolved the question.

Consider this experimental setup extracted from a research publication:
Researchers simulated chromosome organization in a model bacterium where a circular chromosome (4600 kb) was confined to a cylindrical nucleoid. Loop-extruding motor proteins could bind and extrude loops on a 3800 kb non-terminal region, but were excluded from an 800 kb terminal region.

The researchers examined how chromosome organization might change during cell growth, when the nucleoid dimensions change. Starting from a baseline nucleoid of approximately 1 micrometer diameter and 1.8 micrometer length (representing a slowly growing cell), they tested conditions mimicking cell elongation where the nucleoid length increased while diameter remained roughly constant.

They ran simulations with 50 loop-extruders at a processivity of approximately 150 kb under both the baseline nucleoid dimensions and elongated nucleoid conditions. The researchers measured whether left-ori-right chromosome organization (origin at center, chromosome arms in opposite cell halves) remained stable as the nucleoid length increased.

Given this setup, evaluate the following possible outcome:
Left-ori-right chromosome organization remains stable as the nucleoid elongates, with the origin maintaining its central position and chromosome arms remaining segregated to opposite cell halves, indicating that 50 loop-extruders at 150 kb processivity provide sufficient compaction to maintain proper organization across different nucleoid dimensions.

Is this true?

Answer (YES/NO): YES